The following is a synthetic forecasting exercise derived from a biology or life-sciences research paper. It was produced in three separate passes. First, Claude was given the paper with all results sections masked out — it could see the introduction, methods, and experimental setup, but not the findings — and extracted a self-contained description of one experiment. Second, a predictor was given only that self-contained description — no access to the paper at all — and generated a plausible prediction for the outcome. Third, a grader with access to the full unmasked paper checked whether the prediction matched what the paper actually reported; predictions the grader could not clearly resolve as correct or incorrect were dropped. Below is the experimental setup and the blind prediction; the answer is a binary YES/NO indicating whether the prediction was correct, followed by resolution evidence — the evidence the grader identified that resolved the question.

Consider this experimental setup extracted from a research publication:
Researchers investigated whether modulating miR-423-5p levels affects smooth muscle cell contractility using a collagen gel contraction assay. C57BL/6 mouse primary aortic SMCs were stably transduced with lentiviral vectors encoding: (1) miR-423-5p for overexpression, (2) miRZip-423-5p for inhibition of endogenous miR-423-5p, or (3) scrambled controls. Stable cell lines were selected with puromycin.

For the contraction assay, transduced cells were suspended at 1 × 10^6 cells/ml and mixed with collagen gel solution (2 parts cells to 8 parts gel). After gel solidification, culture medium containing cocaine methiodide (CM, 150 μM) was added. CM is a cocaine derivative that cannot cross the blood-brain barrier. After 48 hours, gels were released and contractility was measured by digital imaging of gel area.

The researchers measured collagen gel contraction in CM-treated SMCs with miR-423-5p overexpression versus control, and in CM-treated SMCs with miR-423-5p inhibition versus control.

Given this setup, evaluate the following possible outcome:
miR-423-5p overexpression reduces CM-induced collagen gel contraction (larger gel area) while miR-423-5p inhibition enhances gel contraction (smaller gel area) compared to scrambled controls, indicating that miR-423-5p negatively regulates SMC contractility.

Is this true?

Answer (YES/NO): YES